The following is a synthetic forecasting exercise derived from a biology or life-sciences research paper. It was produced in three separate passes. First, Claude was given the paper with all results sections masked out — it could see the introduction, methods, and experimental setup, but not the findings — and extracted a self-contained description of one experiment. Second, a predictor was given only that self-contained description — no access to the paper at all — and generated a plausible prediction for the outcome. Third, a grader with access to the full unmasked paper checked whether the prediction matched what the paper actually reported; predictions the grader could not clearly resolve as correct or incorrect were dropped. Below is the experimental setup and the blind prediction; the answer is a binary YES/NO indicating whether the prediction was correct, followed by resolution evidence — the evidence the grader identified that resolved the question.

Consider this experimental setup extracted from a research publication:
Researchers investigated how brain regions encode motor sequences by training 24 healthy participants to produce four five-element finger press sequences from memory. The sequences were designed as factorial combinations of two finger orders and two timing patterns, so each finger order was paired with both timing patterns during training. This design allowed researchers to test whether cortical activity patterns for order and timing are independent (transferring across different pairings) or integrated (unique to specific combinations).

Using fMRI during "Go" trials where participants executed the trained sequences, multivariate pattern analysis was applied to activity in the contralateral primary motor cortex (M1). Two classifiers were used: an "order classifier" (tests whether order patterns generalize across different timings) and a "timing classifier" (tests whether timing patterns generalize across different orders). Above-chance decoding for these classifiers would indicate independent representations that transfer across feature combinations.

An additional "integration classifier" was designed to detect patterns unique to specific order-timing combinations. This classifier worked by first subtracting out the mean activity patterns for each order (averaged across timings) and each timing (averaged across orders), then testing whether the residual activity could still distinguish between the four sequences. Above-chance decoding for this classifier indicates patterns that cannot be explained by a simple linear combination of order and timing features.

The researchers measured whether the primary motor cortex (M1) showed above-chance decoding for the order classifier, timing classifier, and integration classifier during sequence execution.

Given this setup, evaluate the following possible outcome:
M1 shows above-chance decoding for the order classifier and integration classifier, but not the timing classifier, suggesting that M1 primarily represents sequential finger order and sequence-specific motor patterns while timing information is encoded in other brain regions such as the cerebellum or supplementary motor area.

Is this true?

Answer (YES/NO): NO